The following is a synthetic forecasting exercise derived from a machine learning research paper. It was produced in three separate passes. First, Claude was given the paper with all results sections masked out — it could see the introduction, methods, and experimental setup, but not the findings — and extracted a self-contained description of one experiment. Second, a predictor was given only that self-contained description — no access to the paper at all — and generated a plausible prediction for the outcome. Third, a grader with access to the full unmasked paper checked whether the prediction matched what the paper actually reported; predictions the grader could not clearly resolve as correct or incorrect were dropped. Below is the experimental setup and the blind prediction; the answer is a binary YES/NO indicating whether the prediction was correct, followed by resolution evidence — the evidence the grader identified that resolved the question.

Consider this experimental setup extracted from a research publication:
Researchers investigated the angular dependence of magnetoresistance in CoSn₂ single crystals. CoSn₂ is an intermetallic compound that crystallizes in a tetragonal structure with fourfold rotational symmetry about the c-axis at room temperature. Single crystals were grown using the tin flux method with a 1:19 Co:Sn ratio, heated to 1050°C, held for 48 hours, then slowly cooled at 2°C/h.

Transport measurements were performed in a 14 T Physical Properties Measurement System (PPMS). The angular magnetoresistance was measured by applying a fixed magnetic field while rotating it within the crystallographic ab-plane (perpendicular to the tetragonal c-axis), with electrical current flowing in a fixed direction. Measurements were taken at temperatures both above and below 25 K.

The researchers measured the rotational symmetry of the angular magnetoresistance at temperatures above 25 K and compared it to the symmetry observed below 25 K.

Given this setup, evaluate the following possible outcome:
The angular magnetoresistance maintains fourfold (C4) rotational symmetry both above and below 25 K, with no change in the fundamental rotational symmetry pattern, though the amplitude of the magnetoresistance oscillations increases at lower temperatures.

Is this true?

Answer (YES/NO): NO